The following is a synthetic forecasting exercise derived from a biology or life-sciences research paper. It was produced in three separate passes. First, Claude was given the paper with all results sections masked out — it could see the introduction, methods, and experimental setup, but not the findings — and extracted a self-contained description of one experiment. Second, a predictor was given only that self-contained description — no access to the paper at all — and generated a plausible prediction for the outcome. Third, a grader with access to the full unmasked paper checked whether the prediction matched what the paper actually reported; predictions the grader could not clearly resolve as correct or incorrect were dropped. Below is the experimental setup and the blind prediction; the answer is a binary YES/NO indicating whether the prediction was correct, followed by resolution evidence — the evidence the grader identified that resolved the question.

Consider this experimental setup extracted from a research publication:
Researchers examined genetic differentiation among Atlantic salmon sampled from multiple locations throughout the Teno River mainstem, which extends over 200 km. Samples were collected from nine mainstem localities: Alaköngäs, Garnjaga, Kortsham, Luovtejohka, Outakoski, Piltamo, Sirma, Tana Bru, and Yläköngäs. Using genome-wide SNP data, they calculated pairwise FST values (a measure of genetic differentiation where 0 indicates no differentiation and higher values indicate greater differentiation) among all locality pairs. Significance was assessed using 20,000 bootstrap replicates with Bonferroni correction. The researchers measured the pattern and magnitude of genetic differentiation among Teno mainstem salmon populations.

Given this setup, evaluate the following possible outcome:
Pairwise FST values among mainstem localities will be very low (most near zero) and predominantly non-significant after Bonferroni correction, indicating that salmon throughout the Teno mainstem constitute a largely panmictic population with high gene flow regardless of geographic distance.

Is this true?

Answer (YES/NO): NO